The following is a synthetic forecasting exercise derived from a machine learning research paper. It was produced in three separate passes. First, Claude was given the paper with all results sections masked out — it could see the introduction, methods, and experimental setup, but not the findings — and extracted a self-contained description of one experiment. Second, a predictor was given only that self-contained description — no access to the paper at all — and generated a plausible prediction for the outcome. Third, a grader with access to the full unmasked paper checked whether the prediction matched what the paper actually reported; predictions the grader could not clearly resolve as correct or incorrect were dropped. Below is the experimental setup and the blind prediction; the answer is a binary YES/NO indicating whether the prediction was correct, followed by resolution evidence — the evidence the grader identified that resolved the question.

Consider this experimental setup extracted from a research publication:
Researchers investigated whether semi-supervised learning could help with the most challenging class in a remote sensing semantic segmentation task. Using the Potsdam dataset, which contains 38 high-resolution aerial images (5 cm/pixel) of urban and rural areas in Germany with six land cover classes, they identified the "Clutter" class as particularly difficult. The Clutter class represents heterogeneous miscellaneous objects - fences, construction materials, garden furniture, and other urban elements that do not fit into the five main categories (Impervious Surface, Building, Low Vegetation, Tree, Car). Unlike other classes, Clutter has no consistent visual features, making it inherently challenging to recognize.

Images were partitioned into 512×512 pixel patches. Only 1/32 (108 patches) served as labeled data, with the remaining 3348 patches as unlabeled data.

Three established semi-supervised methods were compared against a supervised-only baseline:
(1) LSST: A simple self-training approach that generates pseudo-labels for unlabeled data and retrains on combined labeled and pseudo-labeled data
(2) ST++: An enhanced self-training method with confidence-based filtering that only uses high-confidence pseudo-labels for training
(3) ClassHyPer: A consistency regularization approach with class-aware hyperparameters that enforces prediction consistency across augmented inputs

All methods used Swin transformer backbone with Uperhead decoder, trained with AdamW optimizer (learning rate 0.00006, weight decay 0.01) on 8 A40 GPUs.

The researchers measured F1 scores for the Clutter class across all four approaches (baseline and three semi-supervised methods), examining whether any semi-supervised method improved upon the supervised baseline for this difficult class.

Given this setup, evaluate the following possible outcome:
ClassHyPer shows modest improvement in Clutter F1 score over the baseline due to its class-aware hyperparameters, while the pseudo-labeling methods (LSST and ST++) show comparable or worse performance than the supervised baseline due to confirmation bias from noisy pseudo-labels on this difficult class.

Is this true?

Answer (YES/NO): NO